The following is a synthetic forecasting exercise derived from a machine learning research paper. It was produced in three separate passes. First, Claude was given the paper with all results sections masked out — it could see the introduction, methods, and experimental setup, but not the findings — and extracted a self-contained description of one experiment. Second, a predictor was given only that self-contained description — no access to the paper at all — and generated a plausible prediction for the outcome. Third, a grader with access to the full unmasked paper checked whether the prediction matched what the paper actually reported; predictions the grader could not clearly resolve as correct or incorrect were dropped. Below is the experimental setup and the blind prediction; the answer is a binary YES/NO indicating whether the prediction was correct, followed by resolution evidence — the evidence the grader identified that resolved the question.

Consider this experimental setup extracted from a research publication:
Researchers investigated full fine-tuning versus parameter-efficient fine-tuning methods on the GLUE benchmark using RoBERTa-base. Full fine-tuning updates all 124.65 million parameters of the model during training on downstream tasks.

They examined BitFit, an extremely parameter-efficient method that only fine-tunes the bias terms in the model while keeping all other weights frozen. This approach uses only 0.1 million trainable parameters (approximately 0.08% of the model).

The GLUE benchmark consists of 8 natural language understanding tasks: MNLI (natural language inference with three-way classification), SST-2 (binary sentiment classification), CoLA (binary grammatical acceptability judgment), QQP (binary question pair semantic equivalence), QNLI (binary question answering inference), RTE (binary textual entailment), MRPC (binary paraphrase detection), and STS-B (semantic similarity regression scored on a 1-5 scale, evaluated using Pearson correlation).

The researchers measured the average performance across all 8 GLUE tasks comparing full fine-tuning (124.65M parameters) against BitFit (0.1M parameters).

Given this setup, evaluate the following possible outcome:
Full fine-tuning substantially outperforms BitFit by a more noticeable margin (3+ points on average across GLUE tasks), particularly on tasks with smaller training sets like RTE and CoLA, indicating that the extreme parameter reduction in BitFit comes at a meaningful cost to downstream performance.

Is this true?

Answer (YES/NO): NO